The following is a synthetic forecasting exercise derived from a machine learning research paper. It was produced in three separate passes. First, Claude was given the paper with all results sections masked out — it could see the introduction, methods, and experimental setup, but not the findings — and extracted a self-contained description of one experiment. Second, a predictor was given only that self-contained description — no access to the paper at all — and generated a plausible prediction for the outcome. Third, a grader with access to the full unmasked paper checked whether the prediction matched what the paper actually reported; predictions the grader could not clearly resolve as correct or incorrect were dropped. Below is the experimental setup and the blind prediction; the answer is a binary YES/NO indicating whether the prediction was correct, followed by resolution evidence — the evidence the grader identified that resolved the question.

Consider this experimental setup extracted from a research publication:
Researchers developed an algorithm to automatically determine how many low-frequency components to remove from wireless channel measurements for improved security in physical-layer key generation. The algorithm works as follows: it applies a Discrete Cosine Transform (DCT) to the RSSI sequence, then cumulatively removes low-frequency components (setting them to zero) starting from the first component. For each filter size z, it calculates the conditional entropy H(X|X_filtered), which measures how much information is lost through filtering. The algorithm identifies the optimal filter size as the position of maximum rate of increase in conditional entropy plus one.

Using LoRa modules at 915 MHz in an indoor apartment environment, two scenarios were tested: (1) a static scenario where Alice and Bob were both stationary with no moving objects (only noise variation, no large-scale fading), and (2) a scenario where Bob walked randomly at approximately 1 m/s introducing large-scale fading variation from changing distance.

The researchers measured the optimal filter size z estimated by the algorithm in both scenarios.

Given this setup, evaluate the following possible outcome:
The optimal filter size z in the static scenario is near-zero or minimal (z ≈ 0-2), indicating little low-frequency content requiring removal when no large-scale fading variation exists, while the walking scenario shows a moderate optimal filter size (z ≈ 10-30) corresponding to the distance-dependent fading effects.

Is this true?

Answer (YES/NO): NO